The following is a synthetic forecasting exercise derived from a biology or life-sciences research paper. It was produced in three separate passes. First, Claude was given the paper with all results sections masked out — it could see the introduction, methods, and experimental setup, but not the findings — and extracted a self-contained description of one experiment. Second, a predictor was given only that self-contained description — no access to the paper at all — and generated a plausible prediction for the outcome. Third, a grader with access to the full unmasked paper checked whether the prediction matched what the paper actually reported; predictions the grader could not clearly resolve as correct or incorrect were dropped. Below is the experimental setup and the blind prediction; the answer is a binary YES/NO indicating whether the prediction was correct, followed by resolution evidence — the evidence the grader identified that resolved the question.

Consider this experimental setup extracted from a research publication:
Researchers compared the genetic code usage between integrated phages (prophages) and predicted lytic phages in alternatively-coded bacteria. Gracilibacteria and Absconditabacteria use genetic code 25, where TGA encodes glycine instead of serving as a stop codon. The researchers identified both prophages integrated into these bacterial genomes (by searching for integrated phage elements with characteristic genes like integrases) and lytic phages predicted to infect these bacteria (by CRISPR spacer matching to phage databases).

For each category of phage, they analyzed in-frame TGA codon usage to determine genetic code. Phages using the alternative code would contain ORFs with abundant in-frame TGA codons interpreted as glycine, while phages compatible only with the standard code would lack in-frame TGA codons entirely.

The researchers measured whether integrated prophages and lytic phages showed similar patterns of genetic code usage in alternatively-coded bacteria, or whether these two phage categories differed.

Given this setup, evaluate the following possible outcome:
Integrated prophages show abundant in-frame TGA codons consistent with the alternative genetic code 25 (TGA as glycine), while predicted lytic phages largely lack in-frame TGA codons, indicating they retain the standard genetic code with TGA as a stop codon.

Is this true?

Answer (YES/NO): NO